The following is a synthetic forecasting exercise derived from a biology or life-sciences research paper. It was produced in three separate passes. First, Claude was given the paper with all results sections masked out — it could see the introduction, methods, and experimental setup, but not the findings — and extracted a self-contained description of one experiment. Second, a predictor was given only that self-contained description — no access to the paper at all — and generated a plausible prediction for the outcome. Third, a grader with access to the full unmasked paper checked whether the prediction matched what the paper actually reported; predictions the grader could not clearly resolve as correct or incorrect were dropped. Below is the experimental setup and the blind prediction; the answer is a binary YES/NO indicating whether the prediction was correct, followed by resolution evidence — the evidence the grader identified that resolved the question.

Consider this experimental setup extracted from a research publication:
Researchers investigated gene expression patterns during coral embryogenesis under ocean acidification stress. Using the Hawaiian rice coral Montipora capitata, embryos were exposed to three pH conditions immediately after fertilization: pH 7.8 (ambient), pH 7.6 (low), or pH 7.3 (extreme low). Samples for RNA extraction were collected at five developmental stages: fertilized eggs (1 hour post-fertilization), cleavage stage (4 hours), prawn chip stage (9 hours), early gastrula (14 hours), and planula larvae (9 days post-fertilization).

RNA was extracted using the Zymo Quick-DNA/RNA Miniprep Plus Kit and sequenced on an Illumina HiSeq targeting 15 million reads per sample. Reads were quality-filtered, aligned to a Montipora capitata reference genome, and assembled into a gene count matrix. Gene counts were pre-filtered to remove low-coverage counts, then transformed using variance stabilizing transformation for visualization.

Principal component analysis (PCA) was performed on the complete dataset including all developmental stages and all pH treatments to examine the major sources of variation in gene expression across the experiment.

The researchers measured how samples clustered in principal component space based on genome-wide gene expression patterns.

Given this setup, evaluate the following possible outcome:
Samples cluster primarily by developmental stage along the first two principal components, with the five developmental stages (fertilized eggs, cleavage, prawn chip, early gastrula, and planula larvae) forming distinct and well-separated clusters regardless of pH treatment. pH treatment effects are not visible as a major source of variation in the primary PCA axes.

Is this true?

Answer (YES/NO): YES